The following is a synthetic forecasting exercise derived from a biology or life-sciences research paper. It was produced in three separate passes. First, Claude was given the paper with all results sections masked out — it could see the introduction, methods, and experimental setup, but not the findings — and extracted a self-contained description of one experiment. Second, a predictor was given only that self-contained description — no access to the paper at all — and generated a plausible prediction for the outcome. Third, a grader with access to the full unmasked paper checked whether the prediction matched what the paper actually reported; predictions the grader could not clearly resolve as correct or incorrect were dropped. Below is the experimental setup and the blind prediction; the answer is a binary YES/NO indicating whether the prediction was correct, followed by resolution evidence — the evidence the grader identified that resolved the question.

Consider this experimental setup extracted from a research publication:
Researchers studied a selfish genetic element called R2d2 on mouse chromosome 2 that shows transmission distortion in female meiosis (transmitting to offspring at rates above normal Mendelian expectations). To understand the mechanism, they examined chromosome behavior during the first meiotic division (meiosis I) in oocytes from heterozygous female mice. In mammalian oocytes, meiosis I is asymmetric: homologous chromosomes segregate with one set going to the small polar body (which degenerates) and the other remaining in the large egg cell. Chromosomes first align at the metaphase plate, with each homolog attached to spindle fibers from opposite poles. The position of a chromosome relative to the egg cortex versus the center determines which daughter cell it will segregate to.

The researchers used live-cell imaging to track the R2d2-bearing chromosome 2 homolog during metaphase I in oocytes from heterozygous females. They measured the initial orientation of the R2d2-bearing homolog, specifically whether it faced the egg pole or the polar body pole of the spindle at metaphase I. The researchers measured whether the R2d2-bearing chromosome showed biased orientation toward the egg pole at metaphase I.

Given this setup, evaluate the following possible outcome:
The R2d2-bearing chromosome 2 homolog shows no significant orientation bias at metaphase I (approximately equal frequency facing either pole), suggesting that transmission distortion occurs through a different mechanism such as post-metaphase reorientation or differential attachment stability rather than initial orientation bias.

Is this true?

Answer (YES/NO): YES